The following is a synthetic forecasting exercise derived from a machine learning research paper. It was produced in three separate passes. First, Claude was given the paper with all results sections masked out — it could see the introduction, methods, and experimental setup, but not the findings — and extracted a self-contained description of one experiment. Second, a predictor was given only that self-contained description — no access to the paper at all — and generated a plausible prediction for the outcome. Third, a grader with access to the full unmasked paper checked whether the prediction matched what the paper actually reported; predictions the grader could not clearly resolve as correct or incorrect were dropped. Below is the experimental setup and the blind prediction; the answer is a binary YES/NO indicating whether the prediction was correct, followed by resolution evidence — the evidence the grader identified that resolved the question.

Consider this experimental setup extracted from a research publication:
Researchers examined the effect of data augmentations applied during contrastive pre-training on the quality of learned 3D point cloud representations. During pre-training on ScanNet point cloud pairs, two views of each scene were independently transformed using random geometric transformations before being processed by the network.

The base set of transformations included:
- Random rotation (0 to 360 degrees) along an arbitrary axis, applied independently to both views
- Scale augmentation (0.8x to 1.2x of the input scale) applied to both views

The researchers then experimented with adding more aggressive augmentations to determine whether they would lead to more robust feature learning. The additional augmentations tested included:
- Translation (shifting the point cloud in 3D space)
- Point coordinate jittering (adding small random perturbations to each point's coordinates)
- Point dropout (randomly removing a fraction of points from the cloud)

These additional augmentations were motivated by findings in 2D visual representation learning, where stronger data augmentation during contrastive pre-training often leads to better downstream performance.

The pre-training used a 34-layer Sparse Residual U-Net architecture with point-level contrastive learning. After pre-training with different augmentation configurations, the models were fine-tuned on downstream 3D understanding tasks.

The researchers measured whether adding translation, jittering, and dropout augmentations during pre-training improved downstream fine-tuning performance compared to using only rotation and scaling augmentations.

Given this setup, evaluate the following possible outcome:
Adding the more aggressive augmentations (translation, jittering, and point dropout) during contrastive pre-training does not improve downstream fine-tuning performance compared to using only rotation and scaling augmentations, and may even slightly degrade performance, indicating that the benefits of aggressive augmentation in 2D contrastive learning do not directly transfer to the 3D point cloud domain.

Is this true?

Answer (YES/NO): YES